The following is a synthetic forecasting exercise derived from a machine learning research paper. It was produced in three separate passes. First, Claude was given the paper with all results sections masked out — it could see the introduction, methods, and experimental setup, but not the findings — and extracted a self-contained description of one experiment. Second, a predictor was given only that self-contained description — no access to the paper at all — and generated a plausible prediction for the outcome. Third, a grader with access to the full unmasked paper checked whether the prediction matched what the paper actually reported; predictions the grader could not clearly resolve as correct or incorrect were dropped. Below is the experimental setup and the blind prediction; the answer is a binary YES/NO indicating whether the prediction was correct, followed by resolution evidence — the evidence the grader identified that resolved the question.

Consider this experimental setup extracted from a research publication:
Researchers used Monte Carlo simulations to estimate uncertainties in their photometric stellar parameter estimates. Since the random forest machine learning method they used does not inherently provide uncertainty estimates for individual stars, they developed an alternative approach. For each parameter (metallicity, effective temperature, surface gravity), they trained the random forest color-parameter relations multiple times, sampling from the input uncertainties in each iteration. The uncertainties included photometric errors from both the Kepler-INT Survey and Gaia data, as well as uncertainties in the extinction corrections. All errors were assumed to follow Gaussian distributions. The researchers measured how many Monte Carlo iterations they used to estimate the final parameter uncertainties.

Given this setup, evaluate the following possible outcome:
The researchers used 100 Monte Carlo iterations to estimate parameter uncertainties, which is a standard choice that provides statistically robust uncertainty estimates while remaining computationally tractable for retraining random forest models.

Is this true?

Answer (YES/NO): NO